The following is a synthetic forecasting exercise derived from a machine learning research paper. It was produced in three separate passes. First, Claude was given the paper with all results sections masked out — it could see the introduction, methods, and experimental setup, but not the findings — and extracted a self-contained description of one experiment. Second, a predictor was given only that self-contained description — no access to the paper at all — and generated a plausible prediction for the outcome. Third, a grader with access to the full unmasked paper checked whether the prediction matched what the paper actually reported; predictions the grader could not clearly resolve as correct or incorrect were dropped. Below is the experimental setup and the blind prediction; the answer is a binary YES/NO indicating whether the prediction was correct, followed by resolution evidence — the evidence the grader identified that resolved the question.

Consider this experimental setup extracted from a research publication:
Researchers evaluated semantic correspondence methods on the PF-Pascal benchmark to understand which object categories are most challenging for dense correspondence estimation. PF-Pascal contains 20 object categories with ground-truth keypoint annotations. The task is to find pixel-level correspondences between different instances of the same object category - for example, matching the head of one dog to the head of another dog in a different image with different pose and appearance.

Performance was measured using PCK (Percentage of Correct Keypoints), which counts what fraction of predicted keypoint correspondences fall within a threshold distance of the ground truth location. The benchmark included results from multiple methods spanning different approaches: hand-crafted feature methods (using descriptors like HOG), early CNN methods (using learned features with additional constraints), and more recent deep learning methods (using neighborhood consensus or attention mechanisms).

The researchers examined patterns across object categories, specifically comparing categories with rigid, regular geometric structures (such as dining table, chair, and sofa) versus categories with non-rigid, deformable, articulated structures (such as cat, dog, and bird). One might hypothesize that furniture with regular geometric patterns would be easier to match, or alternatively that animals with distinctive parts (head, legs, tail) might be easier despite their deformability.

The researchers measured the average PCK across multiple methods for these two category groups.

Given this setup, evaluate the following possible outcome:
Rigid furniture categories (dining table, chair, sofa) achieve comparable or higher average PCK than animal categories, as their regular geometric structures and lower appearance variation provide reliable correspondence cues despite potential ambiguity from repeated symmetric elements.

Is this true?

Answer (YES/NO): NO